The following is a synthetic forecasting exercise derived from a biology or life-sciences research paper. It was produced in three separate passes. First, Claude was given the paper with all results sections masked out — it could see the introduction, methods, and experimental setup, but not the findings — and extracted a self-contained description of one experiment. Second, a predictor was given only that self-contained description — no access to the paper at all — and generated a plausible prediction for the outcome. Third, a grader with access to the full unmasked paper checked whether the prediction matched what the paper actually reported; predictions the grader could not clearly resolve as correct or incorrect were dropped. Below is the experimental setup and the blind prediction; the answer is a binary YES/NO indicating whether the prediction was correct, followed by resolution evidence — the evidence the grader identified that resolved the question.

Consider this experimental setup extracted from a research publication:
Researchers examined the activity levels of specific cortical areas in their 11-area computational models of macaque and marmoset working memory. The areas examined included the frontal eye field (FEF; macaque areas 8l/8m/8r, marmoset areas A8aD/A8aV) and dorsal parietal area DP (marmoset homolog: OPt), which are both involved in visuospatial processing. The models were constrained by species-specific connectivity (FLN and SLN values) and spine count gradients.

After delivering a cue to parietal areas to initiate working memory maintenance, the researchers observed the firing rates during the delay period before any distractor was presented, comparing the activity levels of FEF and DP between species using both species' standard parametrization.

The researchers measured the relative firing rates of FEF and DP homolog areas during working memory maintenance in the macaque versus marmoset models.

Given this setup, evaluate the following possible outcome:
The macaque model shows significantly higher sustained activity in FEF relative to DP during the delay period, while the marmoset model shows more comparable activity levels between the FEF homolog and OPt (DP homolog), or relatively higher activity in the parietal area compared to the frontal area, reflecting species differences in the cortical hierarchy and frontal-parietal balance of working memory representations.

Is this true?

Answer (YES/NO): NO